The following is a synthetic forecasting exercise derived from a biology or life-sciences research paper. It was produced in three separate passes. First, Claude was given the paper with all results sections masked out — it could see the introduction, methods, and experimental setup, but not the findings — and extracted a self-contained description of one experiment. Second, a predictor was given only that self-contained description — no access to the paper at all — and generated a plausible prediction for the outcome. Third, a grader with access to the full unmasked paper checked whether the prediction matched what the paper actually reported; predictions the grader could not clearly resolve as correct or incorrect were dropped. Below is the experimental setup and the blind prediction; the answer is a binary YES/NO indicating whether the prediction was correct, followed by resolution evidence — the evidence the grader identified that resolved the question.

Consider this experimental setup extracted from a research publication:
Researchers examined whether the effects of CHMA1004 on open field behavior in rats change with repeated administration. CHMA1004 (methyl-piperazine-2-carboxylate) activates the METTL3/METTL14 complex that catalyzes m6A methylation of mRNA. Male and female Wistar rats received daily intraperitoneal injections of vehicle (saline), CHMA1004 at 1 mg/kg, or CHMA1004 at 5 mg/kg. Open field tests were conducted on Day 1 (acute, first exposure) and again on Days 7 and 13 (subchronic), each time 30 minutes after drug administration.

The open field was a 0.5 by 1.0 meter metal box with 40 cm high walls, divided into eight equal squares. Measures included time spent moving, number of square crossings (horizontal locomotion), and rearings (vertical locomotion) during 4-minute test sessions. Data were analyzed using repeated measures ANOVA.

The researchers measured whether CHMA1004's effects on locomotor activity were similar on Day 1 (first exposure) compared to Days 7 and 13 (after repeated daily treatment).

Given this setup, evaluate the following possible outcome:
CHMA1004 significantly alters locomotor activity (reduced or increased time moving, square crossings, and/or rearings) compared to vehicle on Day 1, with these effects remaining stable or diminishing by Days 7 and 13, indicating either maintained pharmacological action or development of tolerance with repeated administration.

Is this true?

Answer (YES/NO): YES